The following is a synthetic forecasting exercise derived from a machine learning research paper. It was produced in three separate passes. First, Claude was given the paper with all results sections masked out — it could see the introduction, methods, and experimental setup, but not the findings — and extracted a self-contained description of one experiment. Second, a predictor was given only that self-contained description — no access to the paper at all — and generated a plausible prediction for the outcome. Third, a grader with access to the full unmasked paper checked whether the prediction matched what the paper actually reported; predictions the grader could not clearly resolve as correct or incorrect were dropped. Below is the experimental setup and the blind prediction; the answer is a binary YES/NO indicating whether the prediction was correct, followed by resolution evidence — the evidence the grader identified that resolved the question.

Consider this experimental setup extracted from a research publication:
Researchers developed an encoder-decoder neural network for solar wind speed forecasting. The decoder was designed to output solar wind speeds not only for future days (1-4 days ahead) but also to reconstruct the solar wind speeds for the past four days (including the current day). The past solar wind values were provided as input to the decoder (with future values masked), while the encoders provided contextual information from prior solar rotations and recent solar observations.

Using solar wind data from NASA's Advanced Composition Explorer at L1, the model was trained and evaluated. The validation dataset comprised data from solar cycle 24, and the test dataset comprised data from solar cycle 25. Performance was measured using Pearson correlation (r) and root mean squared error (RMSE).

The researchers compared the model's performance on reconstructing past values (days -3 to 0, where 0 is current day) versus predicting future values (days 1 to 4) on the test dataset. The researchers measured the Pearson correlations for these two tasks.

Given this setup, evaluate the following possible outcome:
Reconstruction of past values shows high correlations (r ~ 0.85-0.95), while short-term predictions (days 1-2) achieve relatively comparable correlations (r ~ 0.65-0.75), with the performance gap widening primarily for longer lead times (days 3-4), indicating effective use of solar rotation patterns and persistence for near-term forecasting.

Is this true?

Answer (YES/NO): NO